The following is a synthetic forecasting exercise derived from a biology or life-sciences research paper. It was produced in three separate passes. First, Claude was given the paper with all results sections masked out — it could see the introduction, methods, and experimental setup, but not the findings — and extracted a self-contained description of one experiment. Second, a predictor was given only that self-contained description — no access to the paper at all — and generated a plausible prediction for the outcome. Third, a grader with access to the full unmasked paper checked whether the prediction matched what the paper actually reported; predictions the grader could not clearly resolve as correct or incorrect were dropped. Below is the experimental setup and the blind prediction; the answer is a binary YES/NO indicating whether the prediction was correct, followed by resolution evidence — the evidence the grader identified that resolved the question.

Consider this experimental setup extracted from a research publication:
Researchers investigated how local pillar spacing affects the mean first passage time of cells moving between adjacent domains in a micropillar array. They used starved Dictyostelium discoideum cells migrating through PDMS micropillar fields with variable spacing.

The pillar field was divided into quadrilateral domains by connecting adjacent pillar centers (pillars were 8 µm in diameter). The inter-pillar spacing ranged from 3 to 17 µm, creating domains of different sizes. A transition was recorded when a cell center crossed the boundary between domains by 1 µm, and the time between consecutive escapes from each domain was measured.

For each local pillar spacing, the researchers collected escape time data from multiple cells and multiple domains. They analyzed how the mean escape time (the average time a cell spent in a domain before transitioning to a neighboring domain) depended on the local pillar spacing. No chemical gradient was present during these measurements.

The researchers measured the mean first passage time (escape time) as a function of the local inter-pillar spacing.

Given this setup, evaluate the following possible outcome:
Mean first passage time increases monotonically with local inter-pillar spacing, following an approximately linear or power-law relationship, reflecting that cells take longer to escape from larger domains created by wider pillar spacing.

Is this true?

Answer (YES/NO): YES